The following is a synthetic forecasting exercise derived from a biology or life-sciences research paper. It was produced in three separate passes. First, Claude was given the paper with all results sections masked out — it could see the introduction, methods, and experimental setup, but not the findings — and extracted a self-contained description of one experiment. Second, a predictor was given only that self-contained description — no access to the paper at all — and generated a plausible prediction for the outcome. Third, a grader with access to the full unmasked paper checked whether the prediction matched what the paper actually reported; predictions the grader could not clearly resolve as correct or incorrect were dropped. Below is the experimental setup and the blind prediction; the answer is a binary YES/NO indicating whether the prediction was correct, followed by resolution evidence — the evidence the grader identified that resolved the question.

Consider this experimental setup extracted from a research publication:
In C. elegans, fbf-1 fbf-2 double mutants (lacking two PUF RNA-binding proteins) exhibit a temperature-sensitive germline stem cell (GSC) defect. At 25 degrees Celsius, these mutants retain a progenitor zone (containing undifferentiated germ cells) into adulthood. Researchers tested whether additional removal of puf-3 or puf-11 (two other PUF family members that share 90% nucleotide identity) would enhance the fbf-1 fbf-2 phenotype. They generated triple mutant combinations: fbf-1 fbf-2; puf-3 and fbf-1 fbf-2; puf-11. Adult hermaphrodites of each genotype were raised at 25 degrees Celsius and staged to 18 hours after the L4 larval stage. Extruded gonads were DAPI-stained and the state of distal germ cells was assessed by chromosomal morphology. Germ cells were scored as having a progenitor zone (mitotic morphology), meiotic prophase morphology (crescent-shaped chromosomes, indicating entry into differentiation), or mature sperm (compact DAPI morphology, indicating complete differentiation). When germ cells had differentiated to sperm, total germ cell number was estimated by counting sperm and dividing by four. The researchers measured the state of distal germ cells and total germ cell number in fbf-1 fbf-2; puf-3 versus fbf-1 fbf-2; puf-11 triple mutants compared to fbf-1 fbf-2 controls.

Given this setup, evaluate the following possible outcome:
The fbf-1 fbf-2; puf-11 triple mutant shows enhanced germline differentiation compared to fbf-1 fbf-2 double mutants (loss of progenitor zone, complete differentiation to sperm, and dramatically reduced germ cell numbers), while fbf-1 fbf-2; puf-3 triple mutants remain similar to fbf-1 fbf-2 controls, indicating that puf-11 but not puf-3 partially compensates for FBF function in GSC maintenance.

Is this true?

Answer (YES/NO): NO